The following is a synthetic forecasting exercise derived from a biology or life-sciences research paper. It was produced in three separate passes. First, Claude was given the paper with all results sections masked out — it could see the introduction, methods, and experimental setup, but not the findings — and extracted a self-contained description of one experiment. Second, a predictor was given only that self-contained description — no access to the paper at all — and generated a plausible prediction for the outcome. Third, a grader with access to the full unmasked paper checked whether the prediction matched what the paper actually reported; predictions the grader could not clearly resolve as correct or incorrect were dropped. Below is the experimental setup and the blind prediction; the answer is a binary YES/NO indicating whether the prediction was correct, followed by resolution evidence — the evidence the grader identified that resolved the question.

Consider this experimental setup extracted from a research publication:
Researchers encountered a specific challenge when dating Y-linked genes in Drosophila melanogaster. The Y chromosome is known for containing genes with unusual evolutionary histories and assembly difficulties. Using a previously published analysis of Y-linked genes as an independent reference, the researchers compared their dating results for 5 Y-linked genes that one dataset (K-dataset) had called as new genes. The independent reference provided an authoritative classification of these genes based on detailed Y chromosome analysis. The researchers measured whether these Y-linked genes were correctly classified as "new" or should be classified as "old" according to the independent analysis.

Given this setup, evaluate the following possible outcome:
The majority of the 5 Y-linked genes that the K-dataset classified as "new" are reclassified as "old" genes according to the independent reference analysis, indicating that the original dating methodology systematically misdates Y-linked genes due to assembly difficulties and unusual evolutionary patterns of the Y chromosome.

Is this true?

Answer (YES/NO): YES